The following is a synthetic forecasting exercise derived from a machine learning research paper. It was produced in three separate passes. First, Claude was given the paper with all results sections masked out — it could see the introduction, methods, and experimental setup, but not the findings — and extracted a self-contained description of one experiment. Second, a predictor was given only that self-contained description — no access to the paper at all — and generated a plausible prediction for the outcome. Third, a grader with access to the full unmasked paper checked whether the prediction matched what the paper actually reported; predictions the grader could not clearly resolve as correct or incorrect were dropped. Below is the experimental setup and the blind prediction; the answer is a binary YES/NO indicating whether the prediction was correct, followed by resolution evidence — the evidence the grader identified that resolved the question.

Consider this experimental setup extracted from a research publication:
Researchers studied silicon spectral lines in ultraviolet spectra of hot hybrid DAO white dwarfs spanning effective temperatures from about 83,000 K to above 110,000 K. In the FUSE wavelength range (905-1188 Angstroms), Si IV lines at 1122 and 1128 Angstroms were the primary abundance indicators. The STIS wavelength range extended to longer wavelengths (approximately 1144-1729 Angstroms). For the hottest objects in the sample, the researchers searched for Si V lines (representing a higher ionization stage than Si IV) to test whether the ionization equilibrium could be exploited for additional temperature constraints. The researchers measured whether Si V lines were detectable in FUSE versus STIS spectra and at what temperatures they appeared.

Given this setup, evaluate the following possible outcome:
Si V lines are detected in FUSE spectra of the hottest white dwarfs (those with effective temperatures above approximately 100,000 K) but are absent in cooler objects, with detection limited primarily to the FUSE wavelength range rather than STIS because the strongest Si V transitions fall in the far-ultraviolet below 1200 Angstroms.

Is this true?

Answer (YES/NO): NO